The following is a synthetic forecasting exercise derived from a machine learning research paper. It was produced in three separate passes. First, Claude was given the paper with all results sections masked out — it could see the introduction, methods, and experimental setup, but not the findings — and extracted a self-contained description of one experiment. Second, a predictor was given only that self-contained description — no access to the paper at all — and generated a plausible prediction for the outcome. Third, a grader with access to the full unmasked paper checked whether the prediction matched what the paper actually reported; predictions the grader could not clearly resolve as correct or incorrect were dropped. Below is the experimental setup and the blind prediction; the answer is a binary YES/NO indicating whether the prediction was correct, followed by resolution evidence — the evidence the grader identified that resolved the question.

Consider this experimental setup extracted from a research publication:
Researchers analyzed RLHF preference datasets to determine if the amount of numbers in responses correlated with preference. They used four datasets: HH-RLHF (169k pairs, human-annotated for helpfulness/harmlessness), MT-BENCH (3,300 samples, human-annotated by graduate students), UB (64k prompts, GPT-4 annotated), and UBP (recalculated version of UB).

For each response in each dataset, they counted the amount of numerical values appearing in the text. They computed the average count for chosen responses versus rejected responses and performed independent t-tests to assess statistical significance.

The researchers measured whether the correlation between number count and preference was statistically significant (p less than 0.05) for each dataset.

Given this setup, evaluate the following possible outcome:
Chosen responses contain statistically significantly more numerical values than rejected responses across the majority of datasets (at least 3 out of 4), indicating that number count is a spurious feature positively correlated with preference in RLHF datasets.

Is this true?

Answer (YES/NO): YES